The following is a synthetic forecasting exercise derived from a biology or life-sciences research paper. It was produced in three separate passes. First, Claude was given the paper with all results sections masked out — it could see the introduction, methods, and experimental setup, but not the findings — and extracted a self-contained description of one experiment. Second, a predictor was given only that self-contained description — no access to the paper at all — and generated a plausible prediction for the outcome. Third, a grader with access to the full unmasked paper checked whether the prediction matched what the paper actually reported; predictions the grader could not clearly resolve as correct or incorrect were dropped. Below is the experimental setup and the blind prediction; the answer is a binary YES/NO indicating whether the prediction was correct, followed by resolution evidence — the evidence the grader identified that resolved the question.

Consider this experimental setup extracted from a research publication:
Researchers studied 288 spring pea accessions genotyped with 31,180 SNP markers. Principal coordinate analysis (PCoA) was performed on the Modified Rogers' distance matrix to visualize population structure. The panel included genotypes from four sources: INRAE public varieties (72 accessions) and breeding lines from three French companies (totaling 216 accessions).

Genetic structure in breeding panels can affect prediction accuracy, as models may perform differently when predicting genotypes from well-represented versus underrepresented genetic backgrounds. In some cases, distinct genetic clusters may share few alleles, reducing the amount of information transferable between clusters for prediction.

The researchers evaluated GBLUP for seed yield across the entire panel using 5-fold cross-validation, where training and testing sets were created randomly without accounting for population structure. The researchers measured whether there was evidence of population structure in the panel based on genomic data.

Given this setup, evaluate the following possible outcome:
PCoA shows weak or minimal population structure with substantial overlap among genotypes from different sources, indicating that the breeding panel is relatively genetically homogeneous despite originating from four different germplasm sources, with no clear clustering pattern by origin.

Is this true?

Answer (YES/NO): NO